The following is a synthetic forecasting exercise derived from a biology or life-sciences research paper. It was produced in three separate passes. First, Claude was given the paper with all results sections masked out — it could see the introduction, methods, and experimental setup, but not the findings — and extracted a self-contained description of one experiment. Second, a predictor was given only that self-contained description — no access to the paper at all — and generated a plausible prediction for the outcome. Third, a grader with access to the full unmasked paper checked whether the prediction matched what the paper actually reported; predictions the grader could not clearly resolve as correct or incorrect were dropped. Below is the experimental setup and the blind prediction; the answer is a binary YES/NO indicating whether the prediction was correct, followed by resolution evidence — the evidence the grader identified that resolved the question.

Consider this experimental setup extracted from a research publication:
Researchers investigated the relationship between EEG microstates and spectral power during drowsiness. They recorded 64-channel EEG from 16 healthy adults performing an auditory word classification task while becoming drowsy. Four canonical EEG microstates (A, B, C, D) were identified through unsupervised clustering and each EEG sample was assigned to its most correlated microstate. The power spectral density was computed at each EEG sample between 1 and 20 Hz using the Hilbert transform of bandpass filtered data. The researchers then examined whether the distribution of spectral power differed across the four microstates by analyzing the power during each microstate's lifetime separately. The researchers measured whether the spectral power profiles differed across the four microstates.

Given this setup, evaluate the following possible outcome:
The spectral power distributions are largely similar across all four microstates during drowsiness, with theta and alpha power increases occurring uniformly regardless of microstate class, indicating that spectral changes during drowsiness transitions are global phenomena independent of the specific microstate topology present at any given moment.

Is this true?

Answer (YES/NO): YES